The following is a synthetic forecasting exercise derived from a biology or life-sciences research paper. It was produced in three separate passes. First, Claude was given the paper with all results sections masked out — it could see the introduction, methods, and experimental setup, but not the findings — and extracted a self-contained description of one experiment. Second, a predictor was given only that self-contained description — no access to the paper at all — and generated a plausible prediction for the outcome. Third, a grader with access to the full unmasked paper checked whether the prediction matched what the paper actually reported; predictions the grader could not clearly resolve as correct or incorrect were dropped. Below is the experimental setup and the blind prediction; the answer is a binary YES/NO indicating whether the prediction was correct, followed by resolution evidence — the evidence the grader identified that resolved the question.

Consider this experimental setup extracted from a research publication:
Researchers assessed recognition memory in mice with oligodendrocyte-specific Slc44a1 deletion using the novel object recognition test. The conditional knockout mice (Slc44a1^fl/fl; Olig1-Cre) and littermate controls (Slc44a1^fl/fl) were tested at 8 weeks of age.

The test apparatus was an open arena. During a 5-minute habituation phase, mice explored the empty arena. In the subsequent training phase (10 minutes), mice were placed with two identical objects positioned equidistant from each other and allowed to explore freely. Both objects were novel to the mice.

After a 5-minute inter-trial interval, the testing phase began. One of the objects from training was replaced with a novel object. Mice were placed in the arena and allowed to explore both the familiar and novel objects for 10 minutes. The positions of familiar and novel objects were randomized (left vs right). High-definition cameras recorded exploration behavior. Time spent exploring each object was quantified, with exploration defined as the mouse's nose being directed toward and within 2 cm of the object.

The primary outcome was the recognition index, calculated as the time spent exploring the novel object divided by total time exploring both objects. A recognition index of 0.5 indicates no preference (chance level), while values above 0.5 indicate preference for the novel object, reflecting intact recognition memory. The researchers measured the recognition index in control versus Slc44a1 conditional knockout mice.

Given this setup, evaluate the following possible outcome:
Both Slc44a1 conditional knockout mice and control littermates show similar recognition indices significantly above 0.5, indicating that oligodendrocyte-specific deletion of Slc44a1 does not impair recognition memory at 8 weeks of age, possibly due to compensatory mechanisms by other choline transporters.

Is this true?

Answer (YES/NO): NO